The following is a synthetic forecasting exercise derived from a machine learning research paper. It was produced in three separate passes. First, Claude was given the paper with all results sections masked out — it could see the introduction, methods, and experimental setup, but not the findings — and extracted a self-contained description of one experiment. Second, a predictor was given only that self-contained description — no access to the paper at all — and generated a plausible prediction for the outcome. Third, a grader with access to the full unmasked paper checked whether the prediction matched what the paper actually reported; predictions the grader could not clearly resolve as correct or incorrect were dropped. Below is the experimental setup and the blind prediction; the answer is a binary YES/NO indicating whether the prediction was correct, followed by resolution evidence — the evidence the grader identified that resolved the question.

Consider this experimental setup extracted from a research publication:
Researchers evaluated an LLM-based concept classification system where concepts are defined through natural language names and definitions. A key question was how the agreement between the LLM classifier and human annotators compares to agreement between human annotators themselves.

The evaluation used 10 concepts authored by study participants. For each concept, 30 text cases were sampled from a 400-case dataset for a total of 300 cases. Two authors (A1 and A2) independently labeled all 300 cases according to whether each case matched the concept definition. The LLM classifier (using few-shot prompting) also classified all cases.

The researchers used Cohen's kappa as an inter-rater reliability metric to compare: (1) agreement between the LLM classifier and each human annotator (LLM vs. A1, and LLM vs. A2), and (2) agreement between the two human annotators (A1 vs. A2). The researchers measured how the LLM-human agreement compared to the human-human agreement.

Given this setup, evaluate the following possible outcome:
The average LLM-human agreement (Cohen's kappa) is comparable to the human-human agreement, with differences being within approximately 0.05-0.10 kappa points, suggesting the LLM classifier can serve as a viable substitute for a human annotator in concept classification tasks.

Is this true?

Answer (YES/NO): YES